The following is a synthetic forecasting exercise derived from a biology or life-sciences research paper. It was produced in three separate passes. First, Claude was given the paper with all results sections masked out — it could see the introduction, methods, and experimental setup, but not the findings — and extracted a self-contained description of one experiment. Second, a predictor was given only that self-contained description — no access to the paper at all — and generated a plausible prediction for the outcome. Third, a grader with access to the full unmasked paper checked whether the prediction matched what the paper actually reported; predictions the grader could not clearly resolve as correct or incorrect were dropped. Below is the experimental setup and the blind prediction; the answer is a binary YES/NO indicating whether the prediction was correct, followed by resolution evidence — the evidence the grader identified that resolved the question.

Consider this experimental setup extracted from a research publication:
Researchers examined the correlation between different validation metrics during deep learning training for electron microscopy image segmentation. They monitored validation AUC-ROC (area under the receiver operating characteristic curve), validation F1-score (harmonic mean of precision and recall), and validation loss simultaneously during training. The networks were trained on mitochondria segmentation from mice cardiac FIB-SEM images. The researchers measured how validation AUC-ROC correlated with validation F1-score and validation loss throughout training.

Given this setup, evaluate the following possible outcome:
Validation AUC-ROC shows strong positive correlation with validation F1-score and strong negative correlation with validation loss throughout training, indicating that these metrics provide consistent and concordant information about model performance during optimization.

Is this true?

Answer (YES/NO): NO